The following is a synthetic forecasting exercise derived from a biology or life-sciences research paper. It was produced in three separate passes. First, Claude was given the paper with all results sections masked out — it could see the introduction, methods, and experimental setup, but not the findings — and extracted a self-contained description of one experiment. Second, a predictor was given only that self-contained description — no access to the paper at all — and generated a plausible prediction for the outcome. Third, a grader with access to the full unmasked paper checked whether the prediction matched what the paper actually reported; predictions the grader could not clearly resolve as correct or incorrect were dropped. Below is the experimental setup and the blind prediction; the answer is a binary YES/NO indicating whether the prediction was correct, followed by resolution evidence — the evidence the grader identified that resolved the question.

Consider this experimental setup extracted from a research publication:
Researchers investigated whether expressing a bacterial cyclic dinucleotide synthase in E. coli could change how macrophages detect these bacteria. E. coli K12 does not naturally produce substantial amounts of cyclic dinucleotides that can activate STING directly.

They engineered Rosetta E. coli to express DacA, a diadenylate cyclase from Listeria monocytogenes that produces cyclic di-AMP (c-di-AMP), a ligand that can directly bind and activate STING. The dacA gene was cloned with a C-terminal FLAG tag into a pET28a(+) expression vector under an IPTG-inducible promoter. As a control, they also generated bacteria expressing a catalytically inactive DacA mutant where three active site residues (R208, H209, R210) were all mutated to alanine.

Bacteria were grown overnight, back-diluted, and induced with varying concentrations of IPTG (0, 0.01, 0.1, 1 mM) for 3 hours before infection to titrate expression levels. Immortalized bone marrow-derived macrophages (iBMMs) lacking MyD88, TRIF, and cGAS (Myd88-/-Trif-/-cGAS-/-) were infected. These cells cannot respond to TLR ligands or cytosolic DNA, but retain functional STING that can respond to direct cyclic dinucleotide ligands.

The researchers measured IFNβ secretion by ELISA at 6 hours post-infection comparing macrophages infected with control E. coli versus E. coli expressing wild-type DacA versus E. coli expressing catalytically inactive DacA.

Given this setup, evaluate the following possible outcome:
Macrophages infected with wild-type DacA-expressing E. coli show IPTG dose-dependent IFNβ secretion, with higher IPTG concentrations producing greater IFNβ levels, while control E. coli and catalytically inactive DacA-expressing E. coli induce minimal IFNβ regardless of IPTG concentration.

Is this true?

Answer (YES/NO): NO